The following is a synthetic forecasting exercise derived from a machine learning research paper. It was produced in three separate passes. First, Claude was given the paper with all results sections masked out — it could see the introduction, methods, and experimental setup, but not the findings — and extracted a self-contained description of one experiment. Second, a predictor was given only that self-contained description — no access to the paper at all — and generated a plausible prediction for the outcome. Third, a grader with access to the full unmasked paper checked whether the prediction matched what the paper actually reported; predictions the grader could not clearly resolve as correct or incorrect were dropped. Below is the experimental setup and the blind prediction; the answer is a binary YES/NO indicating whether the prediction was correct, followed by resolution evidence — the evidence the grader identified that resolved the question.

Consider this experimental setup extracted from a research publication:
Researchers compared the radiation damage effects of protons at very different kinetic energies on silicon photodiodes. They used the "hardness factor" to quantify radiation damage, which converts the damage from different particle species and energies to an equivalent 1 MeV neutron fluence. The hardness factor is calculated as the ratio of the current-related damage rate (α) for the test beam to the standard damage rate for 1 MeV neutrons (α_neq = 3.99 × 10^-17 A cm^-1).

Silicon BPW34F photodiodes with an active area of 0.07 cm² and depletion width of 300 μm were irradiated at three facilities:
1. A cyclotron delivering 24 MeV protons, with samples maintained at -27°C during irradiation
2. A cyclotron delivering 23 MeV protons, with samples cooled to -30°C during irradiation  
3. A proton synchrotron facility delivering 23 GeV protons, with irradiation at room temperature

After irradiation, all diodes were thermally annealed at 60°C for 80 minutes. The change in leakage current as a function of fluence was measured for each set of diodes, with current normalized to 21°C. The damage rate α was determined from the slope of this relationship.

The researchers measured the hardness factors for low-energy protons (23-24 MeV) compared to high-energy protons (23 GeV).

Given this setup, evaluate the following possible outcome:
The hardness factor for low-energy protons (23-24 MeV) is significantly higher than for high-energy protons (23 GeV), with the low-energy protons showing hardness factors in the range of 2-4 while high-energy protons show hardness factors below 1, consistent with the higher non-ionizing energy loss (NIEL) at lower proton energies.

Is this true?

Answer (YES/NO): YES